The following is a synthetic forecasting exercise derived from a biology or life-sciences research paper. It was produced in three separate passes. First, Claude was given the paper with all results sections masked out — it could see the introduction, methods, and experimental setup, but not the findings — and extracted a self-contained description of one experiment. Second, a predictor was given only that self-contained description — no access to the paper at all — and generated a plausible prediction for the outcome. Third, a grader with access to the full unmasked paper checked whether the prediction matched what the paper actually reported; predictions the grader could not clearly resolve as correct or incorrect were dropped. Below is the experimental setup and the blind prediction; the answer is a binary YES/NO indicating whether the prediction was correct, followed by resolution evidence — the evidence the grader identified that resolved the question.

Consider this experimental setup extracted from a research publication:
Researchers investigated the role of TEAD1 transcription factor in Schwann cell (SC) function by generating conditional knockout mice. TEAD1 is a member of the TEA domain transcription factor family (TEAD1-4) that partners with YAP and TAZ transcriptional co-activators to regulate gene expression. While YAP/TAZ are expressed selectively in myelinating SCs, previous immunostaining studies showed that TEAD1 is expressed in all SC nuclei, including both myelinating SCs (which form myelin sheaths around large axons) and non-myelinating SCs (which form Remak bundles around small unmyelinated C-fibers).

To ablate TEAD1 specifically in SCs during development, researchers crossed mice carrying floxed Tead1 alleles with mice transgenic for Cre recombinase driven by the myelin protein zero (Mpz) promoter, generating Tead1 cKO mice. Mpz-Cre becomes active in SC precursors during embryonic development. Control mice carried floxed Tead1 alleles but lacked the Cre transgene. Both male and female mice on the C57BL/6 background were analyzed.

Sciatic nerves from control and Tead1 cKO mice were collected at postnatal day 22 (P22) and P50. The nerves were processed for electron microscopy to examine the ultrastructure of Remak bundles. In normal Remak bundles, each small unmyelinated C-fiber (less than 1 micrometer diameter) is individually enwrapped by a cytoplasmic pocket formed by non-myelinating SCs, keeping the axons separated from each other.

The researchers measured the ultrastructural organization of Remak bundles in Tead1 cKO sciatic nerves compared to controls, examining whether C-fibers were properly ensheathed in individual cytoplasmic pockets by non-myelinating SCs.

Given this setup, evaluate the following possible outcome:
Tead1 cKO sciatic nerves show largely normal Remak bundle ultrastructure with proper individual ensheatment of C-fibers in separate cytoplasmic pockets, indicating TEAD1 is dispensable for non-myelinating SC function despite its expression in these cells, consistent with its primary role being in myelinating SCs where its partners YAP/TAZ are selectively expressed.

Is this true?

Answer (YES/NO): NO